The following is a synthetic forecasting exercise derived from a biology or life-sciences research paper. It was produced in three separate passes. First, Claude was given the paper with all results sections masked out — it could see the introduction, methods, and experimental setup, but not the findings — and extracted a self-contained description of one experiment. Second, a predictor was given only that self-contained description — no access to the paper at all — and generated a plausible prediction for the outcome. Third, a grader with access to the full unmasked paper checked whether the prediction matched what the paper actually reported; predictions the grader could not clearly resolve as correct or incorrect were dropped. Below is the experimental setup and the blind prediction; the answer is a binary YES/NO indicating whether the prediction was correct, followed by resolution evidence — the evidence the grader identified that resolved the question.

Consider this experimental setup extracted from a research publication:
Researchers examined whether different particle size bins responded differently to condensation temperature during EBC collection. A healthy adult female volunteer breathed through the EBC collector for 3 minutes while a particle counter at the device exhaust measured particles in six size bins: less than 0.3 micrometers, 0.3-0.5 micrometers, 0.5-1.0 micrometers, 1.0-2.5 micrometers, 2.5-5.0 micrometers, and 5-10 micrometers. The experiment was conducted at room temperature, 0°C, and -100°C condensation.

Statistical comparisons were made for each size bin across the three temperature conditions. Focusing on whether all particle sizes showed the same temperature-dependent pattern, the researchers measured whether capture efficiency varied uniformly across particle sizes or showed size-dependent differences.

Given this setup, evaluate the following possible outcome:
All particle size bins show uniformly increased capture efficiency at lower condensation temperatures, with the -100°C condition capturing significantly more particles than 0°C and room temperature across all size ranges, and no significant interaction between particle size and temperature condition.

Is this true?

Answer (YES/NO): NO